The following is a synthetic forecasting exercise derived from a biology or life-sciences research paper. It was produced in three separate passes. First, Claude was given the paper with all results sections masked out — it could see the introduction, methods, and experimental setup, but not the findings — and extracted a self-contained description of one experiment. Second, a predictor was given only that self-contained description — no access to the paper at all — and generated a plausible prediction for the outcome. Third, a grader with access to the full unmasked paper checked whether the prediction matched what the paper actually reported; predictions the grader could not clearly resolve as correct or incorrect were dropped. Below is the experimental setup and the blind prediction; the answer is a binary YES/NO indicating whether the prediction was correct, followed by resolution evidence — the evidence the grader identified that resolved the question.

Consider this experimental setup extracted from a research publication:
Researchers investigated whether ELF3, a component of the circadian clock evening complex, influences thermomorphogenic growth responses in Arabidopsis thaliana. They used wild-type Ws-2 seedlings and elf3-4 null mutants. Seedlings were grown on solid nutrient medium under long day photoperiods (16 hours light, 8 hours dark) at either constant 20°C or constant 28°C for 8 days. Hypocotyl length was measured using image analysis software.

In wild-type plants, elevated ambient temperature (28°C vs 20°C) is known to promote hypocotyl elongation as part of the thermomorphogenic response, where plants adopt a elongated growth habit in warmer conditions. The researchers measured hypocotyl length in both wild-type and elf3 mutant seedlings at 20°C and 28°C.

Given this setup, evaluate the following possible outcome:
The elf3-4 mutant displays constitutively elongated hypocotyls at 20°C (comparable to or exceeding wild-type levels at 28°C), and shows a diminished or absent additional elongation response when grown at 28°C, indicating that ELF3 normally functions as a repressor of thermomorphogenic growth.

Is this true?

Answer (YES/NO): NO